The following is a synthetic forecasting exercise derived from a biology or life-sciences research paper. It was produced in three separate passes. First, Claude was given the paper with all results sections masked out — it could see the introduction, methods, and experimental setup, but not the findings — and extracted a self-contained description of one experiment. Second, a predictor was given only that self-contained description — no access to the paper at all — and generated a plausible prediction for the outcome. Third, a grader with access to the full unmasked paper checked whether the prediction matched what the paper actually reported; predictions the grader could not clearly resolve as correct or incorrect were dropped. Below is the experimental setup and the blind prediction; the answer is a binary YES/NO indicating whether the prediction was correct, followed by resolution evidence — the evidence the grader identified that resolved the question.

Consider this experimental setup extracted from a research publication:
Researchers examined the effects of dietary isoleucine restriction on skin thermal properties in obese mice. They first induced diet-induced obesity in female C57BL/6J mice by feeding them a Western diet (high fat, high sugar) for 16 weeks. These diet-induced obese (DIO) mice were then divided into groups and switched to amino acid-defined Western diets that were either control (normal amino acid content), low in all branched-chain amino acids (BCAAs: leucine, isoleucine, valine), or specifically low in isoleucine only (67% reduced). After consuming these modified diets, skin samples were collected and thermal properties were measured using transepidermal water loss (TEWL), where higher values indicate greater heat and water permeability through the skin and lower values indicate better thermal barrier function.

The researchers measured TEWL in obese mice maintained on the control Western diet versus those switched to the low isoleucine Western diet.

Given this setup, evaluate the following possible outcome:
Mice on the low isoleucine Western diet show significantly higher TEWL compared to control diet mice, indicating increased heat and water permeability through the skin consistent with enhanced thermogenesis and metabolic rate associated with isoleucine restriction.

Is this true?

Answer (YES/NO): YES